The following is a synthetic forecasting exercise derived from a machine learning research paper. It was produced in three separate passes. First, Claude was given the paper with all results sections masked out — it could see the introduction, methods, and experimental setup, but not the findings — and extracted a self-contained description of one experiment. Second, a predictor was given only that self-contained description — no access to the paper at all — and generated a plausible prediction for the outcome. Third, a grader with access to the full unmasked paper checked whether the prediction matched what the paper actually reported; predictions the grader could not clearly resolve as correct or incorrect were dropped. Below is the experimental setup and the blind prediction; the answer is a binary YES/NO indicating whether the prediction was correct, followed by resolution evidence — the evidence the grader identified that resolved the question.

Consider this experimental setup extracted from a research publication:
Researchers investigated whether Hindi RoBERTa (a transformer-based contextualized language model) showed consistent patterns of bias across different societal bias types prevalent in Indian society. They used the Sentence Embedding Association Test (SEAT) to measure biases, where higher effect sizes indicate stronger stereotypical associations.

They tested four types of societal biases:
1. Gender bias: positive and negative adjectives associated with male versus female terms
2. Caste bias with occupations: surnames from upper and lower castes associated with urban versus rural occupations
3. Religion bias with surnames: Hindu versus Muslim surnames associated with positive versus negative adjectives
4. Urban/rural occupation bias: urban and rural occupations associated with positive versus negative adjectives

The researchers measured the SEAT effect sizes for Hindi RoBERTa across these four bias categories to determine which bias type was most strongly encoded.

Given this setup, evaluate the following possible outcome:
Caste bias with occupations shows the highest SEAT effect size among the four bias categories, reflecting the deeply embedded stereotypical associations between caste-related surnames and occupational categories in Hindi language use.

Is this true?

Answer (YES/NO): YES